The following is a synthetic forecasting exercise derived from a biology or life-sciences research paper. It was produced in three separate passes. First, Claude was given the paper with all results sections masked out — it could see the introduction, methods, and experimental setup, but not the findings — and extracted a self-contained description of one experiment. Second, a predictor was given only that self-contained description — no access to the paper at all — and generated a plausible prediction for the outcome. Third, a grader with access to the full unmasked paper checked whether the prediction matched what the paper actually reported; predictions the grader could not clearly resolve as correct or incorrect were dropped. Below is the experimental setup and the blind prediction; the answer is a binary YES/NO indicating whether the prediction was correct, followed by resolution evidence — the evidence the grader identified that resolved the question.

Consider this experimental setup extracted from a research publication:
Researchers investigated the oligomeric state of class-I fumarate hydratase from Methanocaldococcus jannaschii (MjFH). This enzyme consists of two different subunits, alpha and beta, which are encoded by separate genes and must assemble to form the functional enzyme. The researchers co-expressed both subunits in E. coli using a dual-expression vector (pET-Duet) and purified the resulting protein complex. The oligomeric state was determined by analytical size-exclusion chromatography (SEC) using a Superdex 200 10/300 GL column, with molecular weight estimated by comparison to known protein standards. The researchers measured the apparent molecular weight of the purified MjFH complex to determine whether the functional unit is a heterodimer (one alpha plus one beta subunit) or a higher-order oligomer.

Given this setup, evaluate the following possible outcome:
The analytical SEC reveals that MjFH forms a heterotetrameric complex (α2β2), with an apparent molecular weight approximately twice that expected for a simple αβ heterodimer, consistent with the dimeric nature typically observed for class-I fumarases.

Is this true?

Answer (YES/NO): YES